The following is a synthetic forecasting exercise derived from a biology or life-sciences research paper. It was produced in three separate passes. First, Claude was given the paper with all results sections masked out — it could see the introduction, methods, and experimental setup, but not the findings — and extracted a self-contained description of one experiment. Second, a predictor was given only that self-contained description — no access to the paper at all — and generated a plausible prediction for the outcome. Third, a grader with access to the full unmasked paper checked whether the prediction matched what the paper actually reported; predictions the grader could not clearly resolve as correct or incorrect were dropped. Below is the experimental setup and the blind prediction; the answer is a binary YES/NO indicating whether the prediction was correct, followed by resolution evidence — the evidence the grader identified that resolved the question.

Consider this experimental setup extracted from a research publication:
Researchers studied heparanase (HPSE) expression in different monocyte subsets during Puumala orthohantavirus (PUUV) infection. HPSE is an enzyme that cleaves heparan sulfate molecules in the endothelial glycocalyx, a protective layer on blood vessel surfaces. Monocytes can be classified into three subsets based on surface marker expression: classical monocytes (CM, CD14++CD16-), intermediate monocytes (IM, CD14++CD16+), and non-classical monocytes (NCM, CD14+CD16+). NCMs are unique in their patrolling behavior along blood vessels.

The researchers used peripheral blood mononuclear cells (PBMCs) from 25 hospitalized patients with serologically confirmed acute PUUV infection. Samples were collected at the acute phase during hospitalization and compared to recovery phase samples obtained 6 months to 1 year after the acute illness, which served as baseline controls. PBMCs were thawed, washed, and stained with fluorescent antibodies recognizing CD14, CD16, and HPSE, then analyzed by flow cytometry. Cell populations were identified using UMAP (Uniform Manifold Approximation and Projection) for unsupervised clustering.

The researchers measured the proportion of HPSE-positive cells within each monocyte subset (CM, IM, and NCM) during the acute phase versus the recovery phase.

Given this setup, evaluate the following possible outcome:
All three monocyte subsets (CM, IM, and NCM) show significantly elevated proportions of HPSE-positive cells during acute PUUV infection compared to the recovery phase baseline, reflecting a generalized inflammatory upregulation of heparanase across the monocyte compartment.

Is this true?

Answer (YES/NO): NO